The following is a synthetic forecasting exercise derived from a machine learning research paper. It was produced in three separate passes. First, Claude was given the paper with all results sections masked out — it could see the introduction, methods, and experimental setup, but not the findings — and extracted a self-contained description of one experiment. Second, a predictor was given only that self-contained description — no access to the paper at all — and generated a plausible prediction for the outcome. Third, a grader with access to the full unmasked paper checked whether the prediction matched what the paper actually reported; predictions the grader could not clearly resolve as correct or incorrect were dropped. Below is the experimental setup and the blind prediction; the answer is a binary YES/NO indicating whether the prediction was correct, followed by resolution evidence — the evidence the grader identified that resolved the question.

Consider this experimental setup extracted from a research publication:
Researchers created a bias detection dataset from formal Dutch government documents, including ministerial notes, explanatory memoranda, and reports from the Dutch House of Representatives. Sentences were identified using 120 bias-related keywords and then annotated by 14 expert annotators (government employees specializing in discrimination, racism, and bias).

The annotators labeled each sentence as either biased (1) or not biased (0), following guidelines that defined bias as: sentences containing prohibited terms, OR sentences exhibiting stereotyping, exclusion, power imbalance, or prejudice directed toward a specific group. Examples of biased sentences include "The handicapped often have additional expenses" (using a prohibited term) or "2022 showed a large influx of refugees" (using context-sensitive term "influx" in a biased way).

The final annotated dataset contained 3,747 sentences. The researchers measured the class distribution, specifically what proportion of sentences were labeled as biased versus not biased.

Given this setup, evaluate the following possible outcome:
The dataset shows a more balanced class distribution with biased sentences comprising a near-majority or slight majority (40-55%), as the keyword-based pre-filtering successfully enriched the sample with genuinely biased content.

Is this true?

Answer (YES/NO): NO